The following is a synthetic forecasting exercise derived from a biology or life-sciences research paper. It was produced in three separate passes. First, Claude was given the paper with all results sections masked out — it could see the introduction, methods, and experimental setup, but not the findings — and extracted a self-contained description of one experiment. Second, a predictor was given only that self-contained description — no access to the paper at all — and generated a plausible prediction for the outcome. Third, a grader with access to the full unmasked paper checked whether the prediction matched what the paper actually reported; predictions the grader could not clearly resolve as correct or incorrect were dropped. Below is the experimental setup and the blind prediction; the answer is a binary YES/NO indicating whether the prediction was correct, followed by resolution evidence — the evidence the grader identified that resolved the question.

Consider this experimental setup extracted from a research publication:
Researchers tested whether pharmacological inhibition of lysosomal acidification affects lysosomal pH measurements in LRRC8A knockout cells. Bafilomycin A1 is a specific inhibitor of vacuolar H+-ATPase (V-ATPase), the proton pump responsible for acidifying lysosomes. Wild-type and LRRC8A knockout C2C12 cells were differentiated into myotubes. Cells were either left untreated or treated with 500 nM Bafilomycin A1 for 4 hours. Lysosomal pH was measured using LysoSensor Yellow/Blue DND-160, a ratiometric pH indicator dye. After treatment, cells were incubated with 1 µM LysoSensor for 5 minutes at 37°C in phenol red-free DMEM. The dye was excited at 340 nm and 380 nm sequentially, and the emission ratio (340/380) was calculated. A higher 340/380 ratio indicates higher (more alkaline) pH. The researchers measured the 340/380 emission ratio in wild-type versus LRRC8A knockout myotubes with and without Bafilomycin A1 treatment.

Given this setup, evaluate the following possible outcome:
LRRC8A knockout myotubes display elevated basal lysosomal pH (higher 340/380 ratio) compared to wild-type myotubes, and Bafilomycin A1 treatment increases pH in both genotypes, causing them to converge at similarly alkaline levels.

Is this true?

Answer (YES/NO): NO